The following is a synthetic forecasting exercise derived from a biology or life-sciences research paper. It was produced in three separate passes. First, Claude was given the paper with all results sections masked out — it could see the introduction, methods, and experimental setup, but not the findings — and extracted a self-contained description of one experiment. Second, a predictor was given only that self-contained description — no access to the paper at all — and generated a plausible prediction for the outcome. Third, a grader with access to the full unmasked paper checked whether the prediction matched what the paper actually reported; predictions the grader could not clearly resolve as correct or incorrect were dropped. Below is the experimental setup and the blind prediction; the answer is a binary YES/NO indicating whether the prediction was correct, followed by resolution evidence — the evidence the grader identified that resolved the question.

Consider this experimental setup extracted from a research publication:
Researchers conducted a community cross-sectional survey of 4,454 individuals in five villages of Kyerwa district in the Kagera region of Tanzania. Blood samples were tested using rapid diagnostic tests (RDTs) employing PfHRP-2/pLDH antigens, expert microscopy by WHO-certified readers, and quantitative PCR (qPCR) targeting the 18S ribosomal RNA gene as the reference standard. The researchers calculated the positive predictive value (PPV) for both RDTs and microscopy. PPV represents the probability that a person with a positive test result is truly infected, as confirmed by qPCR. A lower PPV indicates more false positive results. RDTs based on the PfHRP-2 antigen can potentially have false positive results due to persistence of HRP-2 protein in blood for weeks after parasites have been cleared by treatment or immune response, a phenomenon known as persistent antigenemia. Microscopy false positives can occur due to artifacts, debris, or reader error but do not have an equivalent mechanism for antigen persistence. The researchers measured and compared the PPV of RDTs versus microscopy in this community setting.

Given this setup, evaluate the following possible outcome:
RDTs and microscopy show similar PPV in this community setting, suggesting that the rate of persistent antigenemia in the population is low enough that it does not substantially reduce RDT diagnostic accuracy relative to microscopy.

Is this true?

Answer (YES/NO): NO